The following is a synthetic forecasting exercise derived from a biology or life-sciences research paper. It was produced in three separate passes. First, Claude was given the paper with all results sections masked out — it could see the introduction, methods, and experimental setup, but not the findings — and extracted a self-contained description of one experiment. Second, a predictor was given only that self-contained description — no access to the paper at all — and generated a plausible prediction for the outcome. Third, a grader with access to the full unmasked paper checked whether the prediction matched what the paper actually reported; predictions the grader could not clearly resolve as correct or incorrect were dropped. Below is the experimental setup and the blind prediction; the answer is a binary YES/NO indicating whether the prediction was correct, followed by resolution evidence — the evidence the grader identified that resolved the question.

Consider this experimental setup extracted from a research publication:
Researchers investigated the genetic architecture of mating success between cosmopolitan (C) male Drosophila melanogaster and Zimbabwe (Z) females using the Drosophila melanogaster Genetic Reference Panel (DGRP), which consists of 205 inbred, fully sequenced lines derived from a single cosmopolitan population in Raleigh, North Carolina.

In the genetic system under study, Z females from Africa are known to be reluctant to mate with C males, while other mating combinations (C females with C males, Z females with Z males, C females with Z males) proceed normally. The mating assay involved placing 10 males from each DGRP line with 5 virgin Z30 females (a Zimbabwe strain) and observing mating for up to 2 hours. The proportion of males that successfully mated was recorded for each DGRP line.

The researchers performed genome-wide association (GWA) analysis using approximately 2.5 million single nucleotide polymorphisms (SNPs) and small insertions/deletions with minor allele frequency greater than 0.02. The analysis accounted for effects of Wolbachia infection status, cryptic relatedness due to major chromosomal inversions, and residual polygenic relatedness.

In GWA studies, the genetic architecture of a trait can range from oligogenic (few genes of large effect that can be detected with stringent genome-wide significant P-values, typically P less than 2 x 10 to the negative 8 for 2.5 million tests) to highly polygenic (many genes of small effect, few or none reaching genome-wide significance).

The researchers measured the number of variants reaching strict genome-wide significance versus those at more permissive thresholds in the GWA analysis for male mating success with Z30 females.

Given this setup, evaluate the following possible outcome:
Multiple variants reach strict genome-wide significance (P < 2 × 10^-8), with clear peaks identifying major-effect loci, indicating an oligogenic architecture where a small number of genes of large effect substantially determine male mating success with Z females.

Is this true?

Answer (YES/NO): NO